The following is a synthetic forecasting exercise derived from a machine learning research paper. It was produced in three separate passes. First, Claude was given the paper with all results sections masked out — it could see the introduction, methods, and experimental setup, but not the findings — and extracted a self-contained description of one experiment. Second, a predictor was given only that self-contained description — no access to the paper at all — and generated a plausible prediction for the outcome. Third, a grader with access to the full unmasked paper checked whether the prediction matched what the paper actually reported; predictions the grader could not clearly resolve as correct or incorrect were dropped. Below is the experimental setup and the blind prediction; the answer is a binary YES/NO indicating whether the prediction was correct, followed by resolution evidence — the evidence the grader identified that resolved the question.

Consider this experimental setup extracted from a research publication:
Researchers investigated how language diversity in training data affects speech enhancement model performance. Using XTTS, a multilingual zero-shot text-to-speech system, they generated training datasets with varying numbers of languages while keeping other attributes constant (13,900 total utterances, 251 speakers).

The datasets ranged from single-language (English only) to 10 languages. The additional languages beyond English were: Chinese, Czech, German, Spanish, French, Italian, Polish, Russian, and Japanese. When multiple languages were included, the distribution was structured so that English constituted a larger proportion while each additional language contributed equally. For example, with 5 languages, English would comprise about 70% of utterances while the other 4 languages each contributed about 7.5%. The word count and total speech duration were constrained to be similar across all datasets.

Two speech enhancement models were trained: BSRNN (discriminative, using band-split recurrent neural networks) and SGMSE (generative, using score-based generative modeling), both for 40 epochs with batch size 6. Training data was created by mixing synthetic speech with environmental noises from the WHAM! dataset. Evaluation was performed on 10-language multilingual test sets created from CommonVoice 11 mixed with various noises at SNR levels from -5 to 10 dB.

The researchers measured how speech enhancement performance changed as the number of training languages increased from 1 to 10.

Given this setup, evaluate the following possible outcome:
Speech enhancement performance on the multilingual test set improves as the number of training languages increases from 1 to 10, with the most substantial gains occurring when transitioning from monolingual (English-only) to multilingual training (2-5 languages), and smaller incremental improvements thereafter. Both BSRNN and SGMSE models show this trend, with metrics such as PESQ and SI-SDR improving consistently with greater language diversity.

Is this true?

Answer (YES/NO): NO